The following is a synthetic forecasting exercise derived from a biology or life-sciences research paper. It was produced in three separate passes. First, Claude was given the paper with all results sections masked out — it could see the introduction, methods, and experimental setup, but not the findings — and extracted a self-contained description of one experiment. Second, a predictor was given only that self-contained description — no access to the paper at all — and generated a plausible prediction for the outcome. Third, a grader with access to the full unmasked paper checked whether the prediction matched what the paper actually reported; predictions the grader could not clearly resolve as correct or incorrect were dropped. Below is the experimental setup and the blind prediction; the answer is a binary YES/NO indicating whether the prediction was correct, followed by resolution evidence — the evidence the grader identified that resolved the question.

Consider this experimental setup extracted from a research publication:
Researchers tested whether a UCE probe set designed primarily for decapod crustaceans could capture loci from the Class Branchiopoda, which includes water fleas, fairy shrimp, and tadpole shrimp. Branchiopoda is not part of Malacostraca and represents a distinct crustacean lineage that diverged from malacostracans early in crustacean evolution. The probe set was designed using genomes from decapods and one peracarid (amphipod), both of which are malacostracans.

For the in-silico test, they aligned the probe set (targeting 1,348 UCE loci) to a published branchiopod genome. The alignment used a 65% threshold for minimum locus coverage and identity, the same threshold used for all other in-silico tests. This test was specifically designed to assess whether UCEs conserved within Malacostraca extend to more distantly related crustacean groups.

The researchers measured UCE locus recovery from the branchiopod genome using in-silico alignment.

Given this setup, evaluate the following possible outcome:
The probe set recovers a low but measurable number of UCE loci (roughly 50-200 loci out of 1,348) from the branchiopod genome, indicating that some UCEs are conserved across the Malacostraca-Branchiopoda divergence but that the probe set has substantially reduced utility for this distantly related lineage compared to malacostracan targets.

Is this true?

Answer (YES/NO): NO